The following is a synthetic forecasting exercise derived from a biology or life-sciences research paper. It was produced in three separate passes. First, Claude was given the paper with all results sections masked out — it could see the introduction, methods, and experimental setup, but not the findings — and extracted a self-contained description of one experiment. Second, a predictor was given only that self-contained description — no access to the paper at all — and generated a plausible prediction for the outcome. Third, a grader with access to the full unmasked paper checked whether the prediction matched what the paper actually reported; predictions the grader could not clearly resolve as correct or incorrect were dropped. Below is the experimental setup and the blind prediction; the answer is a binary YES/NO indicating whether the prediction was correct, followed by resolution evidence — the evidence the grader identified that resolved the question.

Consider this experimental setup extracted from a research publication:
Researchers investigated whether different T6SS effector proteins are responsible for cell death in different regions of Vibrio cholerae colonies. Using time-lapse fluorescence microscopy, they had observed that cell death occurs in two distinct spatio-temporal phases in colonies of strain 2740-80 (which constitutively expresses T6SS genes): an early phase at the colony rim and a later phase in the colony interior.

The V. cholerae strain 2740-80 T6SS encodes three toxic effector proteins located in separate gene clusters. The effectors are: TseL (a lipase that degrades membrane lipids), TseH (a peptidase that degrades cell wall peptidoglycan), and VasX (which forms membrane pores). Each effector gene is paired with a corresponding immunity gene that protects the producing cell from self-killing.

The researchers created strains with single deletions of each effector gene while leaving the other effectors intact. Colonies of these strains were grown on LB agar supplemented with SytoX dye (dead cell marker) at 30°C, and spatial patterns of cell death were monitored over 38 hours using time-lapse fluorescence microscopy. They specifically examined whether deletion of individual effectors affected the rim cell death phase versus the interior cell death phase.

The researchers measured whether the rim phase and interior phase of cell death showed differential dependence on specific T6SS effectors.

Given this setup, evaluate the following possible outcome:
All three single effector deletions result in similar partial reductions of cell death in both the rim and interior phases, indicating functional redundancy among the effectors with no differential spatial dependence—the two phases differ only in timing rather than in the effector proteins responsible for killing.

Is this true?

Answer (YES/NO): NO